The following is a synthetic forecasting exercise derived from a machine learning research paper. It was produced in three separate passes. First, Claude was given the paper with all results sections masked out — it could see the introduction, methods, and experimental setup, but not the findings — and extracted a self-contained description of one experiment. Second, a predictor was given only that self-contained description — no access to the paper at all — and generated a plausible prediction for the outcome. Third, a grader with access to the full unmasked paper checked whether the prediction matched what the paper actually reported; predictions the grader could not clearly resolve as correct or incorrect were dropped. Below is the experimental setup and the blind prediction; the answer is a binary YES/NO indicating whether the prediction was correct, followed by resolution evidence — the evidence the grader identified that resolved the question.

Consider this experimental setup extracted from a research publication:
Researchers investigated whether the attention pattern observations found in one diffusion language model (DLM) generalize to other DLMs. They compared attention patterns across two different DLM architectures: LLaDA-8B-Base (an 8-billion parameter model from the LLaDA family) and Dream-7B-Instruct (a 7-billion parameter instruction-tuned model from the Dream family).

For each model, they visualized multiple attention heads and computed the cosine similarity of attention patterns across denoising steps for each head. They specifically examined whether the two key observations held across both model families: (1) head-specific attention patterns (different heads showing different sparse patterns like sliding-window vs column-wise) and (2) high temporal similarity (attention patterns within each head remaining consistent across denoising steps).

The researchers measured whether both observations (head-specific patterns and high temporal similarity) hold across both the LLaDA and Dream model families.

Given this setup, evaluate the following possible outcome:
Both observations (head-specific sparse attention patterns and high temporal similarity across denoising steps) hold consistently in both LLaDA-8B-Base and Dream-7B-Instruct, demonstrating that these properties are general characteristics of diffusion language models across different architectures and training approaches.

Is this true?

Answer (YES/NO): YES